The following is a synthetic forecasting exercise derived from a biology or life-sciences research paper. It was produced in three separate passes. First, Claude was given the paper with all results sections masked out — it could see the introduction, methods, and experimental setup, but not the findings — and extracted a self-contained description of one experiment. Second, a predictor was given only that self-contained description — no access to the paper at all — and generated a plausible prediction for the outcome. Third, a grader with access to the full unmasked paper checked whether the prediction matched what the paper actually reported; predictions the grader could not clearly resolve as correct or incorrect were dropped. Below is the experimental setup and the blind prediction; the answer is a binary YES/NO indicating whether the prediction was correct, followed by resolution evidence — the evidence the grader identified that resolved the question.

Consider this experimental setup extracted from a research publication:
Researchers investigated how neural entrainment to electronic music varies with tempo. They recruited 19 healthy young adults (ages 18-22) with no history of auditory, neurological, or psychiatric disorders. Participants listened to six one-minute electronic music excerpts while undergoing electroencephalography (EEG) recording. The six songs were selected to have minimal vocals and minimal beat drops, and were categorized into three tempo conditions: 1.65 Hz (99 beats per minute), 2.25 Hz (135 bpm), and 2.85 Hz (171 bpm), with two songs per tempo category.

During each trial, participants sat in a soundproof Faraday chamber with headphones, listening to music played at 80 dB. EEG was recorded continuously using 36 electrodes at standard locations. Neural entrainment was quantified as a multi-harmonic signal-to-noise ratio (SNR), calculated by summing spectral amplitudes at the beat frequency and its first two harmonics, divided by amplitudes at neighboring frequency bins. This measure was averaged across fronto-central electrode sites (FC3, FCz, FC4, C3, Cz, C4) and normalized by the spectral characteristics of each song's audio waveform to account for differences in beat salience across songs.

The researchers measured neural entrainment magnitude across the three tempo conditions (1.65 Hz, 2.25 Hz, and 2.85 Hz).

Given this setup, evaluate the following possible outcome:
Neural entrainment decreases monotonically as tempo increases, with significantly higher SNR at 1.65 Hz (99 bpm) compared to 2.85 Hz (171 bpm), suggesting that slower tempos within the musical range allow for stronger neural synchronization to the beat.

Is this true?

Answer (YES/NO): YES